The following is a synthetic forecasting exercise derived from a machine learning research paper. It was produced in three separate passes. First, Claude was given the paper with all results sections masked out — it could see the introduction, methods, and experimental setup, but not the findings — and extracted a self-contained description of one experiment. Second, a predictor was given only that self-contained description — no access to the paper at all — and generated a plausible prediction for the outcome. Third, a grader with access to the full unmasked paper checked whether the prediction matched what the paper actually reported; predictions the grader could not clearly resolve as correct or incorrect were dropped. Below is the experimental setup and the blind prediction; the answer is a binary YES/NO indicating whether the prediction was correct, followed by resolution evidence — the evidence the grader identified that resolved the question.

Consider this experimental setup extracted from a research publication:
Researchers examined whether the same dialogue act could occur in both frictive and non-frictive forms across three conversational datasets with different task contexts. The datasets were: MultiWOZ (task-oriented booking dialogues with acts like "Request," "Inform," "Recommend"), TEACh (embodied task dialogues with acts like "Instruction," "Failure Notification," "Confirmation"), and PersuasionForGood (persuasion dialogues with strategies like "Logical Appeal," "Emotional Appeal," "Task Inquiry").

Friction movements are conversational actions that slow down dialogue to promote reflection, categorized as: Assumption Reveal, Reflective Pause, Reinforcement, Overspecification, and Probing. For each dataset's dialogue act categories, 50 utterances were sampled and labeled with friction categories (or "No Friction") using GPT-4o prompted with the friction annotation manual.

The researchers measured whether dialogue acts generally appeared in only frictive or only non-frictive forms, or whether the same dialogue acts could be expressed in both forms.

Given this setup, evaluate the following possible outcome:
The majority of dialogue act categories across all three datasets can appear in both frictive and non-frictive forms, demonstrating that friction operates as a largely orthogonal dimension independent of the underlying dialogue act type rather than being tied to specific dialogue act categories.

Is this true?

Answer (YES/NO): YES